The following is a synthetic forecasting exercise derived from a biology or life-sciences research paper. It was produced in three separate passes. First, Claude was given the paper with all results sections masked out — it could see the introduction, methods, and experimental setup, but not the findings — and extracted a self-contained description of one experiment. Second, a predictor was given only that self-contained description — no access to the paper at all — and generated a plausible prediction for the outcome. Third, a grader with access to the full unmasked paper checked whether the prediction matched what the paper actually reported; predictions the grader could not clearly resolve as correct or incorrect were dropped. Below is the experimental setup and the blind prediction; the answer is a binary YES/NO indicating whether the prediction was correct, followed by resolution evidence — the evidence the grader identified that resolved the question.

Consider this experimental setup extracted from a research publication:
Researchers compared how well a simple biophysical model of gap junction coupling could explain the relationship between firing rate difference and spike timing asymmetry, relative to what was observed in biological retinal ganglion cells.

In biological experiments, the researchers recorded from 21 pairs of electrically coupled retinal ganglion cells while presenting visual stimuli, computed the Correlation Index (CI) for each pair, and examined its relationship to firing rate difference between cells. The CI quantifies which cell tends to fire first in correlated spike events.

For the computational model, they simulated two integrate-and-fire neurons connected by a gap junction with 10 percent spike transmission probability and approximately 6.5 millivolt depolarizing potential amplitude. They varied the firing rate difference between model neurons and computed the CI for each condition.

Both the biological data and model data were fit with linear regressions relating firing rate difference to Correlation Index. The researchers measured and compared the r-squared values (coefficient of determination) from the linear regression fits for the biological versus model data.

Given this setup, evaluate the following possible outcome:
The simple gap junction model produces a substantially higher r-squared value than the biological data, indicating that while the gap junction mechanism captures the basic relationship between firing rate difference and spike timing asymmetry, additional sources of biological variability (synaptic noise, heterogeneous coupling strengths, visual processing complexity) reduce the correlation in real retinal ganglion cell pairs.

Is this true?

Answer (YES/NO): YES